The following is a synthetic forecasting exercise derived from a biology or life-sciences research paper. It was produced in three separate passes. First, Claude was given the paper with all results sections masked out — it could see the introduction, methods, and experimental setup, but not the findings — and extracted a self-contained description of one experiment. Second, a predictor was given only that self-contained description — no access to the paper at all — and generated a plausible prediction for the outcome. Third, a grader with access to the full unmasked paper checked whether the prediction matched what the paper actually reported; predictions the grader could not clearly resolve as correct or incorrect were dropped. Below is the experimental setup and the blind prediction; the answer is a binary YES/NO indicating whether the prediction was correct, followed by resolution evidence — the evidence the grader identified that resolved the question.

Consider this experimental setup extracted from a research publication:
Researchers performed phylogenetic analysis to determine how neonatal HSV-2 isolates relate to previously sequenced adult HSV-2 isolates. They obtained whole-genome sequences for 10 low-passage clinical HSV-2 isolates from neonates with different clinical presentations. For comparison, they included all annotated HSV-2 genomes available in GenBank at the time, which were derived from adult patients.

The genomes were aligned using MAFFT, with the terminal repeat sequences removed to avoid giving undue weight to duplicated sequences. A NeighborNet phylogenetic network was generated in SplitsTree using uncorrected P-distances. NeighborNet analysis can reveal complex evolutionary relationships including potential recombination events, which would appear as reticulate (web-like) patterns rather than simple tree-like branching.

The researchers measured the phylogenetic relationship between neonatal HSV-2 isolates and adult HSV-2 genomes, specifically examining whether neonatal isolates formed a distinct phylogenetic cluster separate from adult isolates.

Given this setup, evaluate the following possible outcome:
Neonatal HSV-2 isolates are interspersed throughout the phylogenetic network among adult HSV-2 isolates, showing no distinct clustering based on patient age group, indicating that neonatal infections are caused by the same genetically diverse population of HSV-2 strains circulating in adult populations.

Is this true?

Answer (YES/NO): YES